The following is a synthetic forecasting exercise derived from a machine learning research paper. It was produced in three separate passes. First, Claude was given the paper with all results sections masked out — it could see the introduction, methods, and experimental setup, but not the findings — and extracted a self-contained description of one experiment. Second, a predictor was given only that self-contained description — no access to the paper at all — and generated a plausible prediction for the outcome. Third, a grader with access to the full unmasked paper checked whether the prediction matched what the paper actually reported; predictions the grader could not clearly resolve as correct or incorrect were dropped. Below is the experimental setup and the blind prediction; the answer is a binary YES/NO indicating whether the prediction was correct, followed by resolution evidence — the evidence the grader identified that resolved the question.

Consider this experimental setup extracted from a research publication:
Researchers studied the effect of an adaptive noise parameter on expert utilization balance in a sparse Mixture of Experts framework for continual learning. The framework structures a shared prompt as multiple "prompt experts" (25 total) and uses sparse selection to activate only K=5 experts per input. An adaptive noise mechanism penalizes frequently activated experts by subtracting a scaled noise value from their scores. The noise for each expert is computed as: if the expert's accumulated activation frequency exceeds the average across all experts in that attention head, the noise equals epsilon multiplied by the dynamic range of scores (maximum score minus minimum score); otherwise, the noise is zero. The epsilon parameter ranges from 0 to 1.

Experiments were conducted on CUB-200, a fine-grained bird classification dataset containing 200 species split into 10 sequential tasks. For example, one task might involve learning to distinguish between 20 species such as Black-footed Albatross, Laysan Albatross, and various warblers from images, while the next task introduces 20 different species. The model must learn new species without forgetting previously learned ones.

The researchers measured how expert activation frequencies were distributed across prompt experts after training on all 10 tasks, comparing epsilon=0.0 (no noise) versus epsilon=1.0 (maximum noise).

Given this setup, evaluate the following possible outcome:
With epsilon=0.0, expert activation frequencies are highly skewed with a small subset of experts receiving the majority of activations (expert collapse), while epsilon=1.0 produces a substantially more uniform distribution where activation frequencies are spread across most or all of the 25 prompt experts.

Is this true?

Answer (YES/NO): YES